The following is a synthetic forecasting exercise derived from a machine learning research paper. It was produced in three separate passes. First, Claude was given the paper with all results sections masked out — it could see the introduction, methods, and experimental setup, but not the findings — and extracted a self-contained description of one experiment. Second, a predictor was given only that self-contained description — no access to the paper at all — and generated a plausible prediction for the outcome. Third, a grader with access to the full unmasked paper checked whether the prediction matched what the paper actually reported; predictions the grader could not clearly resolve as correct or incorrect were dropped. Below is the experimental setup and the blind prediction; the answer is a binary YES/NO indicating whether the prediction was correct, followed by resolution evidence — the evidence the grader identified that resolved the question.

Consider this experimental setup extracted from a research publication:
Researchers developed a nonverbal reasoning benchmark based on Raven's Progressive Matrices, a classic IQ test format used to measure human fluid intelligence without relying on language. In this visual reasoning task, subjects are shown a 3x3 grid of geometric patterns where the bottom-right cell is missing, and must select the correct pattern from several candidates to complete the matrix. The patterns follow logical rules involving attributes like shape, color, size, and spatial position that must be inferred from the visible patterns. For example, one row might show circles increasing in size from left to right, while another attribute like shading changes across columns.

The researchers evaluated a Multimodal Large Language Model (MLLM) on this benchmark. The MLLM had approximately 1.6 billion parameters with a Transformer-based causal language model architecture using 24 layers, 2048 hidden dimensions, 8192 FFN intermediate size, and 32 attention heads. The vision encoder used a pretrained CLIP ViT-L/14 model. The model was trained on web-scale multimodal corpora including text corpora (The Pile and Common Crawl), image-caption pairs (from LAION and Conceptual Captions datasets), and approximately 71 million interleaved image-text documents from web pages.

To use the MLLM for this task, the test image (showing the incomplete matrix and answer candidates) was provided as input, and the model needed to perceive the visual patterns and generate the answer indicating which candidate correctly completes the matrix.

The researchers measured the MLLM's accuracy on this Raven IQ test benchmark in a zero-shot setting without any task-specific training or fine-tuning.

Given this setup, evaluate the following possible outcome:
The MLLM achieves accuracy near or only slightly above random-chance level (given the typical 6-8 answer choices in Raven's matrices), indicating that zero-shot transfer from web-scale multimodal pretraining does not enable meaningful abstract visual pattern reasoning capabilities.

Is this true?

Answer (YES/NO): NO